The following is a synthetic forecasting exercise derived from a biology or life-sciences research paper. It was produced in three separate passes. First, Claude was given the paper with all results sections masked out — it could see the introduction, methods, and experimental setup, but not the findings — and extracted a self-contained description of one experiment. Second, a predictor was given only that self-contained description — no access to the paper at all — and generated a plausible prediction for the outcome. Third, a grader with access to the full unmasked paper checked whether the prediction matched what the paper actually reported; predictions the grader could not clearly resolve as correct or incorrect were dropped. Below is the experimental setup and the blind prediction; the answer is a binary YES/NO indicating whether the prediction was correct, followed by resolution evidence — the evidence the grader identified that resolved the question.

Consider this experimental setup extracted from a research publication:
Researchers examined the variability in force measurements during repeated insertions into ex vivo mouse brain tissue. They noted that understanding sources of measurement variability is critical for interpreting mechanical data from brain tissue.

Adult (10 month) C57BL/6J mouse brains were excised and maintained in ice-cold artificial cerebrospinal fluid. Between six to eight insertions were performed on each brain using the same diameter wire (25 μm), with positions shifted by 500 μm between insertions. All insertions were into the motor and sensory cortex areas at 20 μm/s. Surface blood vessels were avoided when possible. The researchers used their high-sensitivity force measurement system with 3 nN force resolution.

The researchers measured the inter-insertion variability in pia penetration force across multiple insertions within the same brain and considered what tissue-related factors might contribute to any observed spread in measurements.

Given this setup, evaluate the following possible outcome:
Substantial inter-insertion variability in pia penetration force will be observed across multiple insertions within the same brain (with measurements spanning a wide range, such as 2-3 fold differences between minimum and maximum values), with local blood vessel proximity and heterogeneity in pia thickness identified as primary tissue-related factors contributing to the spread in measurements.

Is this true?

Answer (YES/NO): NO